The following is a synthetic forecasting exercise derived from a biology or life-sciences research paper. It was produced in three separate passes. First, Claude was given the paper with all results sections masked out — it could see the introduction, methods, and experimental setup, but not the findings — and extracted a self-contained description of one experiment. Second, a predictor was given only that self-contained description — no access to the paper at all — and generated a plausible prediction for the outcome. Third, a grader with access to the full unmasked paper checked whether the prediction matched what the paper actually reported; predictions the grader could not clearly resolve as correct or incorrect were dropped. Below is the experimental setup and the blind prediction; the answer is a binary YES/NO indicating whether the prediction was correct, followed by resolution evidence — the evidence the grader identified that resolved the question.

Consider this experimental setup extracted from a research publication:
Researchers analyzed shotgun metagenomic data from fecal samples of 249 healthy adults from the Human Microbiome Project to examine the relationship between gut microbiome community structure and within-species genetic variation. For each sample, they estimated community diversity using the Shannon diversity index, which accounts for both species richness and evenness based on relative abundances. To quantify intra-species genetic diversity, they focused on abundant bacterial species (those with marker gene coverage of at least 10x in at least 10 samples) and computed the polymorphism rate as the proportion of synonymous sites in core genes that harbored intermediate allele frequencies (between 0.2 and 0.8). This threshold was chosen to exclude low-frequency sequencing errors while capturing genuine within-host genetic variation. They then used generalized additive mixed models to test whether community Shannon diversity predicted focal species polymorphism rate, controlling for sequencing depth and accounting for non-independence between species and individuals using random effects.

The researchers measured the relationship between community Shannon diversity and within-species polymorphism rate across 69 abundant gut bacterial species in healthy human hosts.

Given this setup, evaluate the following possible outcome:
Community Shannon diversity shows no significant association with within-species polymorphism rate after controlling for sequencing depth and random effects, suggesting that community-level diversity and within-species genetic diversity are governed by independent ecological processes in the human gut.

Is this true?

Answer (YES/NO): NO